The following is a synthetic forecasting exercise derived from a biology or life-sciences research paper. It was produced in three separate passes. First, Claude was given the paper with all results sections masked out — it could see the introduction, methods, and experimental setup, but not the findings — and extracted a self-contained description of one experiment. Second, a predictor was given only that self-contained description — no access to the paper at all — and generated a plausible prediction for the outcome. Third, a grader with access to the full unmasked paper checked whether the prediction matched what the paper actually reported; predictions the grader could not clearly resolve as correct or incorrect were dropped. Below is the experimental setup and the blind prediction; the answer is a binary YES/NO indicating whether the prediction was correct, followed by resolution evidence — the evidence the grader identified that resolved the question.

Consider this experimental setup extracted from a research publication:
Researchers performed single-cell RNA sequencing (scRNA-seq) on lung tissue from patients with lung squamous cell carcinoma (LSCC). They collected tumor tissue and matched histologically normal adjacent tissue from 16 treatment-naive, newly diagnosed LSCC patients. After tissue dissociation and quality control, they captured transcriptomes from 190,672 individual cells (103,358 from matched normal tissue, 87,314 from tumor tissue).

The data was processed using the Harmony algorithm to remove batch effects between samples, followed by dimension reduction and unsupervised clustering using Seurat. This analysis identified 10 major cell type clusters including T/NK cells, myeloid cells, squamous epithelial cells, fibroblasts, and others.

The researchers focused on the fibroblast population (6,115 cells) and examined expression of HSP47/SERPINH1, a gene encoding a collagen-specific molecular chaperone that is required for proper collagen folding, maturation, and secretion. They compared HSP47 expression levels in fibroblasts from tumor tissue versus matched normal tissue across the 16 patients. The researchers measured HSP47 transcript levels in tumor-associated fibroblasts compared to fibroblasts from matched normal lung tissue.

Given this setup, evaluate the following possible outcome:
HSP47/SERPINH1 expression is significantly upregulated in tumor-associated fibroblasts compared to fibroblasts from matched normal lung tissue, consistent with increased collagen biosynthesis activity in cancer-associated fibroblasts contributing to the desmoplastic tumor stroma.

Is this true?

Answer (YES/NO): YES